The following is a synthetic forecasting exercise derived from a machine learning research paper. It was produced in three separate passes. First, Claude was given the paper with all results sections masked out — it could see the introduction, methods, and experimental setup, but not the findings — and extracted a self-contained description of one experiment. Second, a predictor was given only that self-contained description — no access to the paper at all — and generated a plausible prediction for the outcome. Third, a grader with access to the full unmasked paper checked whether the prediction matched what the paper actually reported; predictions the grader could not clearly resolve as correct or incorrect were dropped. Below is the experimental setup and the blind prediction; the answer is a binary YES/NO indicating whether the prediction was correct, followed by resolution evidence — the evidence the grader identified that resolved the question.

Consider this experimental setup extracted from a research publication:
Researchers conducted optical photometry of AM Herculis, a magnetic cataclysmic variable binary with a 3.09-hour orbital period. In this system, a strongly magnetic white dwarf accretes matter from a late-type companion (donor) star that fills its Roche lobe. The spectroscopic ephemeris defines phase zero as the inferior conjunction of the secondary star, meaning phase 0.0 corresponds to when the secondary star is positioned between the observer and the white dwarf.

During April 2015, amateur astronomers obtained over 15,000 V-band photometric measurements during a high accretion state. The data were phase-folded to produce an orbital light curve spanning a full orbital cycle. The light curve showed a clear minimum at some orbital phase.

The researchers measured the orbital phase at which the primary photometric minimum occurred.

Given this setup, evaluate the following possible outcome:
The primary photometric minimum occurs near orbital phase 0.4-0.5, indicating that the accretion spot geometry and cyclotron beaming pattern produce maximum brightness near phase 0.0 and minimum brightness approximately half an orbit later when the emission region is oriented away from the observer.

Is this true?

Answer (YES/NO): NO